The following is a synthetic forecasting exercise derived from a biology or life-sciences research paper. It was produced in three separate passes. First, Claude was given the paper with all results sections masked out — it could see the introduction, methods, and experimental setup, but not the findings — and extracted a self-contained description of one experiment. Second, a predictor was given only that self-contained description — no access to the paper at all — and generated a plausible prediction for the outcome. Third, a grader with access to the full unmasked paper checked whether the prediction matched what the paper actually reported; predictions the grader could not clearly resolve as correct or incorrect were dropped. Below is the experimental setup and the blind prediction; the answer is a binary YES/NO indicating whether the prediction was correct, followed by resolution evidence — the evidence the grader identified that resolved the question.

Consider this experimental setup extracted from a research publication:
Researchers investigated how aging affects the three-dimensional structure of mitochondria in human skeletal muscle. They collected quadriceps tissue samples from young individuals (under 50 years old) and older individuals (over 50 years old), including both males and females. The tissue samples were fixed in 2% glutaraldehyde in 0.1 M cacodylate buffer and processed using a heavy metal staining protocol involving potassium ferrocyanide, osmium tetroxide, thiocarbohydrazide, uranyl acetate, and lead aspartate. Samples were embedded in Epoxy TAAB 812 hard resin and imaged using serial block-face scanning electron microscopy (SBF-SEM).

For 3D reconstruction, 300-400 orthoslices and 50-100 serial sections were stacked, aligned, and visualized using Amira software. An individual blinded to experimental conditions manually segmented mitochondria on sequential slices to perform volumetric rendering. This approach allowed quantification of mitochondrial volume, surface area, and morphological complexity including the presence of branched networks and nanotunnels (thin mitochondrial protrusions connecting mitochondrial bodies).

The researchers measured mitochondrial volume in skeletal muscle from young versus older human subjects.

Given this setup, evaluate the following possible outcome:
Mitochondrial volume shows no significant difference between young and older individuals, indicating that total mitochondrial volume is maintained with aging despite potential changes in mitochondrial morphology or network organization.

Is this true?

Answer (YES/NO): YES